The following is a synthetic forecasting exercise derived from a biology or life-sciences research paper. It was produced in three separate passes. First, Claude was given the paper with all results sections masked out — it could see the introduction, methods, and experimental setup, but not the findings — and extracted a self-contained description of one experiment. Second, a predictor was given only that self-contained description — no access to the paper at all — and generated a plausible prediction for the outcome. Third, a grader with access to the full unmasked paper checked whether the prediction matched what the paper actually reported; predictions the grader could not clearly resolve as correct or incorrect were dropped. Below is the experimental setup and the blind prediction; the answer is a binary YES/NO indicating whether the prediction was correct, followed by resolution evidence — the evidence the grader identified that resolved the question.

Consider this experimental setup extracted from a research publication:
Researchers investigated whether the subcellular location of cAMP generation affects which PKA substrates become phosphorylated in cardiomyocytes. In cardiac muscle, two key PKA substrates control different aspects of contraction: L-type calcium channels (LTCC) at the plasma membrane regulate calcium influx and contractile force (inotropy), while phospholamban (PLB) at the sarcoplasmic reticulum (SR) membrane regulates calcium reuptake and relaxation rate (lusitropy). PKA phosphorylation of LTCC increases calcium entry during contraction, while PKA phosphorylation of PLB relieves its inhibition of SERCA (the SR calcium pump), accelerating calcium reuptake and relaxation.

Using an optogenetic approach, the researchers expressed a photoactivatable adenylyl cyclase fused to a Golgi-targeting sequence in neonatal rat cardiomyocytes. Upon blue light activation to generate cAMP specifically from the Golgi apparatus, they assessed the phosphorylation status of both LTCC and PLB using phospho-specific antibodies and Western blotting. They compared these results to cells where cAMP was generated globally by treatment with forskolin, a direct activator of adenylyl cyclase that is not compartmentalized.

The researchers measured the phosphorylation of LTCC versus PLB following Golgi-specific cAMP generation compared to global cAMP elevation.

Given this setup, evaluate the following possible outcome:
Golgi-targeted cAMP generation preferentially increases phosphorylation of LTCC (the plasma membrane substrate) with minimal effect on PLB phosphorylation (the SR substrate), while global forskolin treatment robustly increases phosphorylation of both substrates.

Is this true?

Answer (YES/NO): NO